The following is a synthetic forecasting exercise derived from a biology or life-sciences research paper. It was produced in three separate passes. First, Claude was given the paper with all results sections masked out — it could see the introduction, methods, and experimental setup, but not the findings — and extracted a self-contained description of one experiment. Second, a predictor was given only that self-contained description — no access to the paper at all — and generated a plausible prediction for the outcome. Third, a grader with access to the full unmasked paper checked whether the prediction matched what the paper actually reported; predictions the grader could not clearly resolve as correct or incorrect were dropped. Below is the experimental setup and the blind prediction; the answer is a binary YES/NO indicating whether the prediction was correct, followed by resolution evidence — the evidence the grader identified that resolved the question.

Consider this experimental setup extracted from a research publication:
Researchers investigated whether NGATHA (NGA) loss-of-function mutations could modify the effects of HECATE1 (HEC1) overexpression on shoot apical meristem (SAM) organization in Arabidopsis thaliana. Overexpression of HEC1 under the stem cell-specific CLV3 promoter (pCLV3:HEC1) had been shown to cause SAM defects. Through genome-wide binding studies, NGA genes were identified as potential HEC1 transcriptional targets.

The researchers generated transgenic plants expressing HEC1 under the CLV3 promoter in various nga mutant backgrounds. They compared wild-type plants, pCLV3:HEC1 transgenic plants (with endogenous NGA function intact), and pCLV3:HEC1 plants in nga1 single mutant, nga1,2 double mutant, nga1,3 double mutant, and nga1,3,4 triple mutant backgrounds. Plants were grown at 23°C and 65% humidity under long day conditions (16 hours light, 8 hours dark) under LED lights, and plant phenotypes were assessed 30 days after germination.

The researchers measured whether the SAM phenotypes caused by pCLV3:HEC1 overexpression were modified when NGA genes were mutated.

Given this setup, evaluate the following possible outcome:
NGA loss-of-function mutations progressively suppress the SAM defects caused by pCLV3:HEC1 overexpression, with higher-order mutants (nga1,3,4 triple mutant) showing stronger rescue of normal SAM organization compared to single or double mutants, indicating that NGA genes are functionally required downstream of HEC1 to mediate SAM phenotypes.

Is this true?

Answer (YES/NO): NO